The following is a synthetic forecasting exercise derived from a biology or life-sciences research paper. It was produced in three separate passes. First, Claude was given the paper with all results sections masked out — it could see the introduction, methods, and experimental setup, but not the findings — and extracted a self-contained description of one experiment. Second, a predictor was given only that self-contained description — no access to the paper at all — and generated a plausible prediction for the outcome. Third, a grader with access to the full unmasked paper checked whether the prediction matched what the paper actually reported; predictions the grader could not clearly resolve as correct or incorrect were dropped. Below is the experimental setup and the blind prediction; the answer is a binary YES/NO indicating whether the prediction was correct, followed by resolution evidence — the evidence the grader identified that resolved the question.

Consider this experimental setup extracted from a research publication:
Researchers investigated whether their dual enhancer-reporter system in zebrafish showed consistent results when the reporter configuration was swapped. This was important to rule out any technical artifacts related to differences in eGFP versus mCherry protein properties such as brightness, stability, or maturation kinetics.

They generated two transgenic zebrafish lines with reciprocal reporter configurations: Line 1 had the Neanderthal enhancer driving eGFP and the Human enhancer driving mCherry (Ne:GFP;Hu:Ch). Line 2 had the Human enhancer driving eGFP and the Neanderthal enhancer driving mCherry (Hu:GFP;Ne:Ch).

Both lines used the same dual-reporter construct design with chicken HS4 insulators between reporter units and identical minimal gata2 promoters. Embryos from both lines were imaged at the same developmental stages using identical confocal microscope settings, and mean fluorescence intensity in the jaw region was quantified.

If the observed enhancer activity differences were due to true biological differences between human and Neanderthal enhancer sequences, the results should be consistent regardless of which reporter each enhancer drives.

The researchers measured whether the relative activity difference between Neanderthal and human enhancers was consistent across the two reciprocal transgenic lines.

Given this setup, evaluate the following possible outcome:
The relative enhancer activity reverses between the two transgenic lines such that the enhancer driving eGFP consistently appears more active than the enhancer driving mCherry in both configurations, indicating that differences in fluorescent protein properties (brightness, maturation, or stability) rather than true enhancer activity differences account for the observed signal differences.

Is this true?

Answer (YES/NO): NO